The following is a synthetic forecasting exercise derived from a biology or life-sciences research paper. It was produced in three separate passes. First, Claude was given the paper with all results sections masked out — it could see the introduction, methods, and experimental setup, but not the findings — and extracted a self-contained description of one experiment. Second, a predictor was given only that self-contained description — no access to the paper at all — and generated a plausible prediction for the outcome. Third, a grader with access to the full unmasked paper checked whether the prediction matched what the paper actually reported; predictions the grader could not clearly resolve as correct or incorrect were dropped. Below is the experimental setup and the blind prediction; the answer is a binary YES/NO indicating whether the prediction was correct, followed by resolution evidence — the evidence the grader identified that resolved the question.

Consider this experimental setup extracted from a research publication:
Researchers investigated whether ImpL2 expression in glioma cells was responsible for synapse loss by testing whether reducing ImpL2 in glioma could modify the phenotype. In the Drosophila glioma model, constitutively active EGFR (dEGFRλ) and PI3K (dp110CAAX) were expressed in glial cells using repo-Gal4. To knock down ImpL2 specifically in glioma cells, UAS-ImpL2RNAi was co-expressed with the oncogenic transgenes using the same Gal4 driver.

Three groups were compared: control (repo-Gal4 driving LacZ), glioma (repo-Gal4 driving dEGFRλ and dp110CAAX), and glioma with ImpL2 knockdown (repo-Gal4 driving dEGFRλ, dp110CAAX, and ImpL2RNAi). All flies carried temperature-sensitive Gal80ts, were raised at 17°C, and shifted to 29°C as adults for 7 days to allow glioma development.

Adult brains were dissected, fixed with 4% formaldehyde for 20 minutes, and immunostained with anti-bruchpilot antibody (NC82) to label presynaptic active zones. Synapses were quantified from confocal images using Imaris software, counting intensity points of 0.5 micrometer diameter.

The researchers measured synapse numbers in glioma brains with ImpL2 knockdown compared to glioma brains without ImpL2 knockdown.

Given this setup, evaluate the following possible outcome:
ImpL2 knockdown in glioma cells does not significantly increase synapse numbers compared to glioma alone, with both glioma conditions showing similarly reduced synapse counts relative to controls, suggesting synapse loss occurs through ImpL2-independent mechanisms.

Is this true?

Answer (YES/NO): NO